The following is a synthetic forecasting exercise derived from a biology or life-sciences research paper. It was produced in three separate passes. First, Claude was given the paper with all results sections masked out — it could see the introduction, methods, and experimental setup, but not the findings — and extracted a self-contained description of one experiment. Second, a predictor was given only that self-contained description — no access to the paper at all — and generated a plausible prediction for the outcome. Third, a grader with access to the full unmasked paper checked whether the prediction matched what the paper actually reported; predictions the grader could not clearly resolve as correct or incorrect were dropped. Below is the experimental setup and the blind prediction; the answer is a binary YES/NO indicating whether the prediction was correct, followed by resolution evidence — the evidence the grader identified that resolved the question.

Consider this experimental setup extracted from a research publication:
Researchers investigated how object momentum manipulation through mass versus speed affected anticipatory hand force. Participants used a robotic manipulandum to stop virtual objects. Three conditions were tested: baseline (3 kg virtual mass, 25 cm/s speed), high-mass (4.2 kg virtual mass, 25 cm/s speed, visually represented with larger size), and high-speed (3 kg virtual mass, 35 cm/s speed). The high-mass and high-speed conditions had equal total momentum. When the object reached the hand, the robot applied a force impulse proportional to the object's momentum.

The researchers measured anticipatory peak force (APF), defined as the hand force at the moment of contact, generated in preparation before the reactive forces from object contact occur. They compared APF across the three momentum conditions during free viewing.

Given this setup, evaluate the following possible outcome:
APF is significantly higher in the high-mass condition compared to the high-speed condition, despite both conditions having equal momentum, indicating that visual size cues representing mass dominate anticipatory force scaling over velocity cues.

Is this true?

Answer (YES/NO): NO